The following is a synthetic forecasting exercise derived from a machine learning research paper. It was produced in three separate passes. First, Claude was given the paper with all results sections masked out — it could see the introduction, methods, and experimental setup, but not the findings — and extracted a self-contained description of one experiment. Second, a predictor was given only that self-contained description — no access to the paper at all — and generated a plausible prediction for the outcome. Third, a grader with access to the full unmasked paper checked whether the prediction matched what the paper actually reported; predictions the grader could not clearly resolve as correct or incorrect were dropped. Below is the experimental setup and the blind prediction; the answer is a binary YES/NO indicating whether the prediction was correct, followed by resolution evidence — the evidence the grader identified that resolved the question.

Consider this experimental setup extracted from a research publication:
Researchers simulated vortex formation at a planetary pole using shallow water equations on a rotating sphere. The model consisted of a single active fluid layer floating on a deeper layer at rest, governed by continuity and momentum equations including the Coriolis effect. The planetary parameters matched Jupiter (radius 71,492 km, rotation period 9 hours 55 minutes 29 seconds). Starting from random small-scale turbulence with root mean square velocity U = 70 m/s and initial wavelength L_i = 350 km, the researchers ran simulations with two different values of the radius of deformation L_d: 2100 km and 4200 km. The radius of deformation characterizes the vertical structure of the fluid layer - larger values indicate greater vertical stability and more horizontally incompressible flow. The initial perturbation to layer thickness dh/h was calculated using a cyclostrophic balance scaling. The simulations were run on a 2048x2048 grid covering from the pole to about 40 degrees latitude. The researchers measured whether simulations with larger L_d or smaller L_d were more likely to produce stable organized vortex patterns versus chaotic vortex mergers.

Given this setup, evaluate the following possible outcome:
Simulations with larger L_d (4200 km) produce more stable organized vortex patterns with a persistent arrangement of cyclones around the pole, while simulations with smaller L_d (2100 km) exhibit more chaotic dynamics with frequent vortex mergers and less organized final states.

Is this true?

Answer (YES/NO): YES